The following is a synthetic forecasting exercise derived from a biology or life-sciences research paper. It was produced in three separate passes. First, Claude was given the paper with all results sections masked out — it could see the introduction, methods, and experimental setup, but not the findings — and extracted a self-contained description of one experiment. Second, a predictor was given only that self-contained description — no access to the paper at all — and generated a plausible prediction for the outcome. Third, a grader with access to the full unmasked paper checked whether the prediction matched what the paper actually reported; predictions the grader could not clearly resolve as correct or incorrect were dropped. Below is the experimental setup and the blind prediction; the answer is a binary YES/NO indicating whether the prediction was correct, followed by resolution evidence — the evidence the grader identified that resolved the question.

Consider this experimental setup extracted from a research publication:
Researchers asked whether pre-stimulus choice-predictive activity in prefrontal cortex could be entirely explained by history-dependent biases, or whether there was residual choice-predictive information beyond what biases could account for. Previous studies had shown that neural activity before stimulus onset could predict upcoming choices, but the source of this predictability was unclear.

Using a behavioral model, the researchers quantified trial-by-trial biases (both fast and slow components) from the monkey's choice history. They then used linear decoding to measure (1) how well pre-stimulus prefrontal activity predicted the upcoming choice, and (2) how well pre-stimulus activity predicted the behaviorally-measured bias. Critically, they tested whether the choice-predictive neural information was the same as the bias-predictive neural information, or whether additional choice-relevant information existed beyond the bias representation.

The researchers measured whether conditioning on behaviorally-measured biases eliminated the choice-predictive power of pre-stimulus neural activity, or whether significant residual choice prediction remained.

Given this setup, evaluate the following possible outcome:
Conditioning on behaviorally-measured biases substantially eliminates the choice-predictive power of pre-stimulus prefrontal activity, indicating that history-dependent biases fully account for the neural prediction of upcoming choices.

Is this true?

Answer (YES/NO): YES